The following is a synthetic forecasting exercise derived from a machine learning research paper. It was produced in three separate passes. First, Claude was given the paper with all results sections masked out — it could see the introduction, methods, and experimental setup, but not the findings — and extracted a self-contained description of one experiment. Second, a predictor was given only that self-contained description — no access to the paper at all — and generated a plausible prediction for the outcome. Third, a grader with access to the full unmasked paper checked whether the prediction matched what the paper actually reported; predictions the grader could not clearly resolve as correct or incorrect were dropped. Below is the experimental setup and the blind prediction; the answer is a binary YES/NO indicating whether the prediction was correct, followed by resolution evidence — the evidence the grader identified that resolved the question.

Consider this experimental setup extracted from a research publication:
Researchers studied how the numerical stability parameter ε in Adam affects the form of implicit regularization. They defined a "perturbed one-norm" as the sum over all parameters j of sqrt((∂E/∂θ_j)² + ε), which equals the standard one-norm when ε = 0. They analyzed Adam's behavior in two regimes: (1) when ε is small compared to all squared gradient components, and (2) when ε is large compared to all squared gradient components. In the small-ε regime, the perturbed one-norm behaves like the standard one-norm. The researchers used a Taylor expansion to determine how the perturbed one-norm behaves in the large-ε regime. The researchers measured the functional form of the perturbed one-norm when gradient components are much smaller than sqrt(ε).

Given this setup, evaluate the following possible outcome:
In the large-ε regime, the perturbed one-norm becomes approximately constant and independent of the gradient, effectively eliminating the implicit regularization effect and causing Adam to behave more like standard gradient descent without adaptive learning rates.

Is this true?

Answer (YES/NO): NO